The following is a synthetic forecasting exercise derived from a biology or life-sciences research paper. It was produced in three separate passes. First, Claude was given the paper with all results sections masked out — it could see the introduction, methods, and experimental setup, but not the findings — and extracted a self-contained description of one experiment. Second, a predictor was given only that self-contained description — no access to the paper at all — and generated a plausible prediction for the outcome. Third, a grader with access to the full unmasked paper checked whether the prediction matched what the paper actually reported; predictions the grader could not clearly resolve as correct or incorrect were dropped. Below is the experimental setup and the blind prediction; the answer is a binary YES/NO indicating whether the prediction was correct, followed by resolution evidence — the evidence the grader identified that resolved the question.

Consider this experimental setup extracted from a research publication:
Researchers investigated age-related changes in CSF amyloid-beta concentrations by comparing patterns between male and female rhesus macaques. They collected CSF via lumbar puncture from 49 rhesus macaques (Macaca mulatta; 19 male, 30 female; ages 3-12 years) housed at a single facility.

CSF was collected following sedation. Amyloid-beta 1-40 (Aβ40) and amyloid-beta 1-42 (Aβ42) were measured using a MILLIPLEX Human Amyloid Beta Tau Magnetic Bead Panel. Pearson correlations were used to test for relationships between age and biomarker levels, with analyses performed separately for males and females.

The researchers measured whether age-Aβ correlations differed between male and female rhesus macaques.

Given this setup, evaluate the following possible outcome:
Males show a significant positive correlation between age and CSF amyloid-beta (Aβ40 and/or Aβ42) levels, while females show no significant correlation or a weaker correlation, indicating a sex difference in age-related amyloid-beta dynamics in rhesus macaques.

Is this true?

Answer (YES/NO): NO